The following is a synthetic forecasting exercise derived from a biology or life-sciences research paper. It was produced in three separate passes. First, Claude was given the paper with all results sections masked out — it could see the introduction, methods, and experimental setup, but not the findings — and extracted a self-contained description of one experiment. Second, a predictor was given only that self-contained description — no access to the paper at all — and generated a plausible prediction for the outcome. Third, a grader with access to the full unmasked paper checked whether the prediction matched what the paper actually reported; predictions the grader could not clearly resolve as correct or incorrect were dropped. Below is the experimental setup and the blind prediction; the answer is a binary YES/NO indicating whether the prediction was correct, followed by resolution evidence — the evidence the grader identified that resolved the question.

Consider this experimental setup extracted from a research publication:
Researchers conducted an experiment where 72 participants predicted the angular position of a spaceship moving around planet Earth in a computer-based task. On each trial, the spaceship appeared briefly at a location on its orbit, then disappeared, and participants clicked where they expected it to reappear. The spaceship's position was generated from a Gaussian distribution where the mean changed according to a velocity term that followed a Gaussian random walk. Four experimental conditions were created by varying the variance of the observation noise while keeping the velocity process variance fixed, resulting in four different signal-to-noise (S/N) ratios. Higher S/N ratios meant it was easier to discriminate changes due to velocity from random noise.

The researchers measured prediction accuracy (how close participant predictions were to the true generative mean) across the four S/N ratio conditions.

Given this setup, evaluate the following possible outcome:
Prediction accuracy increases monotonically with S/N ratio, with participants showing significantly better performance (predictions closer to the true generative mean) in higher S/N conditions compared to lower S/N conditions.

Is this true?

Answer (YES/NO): YES